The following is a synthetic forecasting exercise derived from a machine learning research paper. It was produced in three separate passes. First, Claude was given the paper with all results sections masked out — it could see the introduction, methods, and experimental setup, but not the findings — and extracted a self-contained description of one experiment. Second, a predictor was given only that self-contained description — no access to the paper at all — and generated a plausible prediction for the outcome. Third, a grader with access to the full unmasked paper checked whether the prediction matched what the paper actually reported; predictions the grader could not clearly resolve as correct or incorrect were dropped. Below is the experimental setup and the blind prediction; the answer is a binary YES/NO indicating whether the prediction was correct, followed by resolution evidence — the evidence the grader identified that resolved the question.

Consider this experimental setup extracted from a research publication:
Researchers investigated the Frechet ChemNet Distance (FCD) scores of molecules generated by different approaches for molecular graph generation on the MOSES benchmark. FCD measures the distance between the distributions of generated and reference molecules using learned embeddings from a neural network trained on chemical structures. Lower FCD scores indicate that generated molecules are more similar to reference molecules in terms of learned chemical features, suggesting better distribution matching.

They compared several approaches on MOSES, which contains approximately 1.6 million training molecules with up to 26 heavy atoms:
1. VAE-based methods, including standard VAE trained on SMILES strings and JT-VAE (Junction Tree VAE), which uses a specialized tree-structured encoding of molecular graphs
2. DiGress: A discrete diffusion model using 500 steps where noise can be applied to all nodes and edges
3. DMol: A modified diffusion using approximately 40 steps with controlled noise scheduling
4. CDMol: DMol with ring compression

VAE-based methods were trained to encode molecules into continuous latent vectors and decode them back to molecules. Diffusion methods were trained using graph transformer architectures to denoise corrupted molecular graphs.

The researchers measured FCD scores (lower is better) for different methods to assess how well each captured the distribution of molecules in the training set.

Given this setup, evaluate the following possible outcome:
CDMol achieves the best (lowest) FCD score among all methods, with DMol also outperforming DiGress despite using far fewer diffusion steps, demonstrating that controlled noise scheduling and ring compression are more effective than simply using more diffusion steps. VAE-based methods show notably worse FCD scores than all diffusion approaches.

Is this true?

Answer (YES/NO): NO